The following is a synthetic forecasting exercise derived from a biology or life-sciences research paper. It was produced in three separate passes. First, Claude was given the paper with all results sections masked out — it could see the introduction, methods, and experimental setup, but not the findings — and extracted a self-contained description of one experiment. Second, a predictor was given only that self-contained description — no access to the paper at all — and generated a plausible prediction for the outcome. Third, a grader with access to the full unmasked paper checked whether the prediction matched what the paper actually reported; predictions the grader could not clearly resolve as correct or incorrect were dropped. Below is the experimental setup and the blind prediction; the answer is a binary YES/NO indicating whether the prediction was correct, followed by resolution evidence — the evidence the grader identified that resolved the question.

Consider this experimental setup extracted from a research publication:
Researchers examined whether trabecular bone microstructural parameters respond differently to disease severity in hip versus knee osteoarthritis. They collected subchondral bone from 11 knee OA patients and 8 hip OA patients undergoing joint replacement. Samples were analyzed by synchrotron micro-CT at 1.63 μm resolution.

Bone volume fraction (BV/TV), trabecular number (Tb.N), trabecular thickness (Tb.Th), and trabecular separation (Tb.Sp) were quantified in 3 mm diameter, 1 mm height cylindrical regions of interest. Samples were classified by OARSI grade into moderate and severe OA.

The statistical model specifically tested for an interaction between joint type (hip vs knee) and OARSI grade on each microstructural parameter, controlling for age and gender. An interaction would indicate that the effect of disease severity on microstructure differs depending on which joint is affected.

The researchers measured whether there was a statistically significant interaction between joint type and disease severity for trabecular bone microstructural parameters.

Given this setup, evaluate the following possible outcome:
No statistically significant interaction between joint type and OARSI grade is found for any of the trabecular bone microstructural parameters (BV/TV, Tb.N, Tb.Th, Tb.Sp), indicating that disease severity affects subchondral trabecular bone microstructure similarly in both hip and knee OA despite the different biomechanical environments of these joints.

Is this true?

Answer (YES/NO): YES